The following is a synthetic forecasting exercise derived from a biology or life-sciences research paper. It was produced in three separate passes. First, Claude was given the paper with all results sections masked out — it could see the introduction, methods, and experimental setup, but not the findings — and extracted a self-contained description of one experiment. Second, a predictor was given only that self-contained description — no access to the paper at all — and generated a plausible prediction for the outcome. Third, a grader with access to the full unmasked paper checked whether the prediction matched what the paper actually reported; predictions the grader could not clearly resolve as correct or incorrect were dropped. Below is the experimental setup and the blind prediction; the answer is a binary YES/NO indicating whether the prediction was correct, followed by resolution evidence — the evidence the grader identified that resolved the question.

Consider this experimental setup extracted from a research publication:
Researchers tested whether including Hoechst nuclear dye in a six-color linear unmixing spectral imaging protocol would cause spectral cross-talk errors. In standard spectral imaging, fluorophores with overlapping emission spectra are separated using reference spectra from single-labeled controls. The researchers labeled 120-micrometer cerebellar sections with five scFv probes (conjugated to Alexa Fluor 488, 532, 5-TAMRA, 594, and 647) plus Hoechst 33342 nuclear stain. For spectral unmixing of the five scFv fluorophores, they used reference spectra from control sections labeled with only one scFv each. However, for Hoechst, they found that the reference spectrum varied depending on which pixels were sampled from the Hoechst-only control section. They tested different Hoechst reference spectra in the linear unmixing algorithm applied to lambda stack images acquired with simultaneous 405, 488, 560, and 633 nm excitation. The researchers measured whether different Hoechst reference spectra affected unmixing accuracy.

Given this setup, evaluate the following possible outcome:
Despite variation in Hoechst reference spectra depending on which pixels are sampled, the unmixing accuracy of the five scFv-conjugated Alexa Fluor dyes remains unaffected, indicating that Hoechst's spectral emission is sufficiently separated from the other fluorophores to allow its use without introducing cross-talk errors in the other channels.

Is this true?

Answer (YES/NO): NO